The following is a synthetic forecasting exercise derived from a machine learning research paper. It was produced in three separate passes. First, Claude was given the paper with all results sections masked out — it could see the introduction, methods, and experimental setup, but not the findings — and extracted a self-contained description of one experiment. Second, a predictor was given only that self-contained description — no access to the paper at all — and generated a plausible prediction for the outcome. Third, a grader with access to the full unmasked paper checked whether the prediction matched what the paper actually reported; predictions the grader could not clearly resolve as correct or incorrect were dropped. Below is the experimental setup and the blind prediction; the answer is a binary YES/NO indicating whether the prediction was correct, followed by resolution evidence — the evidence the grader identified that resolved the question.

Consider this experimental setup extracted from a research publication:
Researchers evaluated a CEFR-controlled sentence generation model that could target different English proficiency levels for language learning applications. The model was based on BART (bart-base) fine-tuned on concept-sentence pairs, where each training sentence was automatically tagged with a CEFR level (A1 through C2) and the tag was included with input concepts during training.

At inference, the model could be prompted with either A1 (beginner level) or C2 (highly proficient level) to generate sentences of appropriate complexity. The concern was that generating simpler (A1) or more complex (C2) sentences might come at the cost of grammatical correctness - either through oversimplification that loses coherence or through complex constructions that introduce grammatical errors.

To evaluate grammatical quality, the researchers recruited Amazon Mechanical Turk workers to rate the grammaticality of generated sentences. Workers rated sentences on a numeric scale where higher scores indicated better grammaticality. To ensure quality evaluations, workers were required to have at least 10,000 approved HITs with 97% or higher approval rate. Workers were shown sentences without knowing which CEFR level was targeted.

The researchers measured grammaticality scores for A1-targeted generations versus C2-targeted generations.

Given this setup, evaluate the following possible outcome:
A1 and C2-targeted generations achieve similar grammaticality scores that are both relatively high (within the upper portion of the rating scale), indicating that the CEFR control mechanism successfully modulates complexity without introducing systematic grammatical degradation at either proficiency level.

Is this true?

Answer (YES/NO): NO